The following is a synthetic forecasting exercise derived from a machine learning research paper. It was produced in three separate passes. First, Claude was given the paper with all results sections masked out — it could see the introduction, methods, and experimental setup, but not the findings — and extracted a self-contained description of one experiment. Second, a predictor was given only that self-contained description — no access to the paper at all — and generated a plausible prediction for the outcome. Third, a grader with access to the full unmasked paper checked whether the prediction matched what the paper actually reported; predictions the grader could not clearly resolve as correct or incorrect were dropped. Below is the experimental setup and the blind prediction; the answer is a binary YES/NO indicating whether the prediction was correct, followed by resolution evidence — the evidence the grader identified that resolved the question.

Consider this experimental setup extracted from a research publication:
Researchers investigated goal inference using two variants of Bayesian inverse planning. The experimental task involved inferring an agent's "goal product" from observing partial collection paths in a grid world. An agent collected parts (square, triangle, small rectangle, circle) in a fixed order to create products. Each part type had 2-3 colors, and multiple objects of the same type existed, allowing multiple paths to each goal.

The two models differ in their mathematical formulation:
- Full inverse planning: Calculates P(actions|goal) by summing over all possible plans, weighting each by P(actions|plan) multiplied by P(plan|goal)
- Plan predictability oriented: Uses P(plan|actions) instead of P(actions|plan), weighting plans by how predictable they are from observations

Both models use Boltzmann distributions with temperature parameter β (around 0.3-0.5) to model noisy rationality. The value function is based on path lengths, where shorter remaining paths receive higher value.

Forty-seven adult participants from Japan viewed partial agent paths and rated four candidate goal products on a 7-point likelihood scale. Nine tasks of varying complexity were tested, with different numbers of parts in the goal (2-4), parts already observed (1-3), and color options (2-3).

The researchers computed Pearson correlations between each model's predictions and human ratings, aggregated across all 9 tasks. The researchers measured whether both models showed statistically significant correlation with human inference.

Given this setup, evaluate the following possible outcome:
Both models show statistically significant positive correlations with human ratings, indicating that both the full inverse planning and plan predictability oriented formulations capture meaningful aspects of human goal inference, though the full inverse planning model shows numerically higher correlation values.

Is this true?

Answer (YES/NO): NO